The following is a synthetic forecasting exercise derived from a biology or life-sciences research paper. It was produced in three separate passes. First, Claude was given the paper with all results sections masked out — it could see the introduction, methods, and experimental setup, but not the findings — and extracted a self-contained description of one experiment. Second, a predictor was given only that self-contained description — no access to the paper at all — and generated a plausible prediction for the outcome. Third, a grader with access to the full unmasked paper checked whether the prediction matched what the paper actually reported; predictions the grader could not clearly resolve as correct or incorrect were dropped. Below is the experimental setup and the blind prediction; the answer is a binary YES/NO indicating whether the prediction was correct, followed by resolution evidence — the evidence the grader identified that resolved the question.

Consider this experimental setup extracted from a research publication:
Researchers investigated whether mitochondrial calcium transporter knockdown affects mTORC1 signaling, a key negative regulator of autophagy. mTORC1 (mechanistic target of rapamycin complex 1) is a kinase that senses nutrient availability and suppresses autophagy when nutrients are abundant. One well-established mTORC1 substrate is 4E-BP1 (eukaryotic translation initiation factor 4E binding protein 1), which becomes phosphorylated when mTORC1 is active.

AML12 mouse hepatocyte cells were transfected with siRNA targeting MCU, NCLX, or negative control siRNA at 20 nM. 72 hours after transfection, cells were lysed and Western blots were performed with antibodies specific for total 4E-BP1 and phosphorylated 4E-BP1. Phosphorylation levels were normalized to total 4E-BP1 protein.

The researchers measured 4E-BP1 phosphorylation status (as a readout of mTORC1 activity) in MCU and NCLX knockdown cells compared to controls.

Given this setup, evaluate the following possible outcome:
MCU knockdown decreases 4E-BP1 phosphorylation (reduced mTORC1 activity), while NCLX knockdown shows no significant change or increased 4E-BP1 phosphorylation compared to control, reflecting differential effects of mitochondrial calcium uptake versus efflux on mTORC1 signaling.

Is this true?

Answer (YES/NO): NO